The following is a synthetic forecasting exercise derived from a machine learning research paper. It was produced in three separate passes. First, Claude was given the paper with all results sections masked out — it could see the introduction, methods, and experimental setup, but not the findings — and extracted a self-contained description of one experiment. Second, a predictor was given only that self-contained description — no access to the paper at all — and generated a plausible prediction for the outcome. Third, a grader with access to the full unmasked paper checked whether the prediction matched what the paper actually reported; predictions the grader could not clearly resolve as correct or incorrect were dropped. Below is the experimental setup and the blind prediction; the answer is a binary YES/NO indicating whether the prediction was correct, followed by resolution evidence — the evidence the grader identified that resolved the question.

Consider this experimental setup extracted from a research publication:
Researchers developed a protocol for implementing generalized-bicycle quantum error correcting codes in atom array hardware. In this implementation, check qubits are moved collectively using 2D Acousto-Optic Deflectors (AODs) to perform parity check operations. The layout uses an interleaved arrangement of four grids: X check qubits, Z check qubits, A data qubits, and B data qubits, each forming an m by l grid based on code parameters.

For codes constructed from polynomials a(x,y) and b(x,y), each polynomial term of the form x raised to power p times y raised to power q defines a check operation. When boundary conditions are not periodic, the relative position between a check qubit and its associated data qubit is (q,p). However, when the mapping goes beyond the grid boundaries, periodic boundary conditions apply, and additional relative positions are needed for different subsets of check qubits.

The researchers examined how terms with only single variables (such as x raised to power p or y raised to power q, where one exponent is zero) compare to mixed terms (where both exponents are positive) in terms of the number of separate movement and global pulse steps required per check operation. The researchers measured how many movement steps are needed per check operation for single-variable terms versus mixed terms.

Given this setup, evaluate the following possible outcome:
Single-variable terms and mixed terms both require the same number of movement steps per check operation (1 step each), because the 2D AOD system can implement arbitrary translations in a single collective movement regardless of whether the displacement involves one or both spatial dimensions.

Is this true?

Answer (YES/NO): NO